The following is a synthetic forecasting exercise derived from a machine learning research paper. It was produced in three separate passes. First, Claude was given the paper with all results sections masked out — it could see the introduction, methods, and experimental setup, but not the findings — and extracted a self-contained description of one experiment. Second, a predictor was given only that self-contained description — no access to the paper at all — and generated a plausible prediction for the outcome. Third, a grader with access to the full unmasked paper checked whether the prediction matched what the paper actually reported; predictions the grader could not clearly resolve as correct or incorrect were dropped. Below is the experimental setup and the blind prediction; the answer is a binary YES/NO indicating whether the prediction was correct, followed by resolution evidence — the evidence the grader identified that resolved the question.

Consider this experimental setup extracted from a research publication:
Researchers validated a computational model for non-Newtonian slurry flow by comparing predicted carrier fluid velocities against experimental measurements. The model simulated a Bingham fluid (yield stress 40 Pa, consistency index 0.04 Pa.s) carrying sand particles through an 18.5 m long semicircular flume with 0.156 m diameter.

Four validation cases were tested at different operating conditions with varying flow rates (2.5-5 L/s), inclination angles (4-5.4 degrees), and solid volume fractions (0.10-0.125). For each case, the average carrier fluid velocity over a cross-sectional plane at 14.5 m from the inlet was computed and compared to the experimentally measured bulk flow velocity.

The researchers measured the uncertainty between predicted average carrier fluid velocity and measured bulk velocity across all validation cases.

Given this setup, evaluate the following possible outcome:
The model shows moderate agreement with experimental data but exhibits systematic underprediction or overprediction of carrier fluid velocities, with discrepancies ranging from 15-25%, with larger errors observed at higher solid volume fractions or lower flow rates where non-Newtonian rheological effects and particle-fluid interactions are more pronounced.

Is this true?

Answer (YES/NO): NO